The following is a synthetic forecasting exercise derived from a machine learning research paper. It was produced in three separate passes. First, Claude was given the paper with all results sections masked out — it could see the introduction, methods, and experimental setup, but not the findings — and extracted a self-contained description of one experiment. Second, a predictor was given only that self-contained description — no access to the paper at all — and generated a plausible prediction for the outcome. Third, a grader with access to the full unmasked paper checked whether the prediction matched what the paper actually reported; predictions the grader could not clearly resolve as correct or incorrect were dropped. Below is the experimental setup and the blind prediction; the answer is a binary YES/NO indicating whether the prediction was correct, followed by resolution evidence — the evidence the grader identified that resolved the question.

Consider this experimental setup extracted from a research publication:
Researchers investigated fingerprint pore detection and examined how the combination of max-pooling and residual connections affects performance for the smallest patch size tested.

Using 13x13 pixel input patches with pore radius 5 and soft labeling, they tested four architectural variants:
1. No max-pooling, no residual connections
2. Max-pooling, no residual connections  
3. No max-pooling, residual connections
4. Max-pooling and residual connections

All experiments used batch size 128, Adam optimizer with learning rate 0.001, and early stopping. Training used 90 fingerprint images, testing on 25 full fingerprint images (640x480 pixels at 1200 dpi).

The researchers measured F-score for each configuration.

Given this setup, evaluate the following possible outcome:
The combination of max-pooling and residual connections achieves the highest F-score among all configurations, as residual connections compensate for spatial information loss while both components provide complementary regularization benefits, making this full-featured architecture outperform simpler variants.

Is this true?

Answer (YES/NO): NO